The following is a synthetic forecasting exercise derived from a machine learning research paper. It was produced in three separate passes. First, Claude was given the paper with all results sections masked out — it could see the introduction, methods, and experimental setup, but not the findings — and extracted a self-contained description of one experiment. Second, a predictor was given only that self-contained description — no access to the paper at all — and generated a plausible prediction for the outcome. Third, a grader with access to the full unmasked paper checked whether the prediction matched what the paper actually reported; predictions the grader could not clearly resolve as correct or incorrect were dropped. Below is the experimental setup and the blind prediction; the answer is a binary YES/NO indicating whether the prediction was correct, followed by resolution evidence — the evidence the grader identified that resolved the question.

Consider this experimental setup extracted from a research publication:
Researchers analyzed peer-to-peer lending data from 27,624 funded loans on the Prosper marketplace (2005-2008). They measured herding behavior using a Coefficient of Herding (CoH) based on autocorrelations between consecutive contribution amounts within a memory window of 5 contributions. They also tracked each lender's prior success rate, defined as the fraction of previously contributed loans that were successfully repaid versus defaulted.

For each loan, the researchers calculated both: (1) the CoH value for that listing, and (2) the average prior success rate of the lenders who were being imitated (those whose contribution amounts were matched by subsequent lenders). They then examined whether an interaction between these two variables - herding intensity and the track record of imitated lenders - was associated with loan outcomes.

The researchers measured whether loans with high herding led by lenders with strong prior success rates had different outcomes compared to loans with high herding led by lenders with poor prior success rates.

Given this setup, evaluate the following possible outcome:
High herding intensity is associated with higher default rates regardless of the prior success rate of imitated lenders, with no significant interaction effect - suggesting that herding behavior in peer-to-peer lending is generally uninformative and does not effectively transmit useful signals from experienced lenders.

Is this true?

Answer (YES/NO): NO